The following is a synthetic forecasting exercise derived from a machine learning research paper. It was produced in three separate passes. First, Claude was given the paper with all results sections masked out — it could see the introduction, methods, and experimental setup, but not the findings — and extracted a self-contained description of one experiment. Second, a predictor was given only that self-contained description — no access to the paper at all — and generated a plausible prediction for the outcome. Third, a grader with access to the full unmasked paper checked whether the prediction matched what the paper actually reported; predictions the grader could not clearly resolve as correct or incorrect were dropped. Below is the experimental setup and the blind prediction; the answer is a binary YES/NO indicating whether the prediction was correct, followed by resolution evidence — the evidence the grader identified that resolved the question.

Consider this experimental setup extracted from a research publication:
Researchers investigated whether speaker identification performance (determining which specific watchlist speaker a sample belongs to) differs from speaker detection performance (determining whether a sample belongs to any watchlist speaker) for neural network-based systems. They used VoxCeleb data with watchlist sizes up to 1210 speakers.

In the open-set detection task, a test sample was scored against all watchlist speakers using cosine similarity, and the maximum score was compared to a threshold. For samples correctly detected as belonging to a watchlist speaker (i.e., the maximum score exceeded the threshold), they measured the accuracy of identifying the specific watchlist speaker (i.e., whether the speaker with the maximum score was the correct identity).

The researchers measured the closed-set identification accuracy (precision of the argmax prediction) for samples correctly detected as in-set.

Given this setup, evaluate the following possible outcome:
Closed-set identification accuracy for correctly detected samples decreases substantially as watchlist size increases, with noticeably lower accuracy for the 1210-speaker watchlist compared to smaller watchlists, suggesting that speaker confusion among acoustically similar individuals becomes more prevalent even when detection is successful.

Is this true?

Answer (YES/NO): NO